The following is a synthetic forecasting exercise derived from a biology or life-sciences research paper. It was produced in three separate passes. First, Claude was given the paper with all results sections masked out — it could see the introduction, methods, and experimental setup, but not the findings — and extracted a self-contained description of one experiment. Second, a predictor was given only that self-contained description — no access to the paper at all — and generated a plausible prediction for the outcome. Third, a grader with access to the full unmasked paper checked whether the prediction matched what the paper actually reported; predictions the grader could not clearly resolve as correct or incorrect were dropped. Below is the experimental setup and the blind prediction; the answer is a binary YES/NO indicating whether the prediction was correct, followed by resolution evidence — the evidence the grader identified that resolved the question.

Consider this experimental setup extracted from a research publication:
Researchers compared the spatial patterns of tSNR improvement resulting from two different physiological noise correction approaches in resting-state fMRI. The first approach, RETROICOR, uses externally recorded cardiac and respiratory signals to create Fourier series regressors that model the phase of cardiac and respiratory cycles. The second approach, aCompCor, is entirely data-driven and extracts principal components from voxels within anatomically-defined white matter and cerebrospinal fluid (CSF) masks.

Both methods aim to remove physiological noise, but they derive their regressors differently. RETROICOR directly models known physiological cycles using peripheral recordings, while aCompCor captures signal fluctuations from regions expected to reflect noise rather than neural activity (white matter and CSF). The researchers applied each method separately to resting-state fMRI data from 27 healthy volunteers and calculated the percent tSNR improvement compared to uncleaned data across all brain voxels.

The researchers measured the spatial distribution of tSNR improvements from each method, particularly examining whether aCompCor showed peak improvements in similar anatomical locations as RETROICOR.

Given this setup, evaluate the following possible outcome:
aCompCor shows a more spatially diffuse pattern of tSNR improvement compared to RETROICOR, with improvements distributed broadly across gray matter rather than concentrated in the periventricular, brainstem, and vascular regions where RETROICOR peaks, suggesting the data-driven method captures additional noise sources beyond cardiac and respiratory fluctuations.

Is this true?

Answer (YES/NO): NO